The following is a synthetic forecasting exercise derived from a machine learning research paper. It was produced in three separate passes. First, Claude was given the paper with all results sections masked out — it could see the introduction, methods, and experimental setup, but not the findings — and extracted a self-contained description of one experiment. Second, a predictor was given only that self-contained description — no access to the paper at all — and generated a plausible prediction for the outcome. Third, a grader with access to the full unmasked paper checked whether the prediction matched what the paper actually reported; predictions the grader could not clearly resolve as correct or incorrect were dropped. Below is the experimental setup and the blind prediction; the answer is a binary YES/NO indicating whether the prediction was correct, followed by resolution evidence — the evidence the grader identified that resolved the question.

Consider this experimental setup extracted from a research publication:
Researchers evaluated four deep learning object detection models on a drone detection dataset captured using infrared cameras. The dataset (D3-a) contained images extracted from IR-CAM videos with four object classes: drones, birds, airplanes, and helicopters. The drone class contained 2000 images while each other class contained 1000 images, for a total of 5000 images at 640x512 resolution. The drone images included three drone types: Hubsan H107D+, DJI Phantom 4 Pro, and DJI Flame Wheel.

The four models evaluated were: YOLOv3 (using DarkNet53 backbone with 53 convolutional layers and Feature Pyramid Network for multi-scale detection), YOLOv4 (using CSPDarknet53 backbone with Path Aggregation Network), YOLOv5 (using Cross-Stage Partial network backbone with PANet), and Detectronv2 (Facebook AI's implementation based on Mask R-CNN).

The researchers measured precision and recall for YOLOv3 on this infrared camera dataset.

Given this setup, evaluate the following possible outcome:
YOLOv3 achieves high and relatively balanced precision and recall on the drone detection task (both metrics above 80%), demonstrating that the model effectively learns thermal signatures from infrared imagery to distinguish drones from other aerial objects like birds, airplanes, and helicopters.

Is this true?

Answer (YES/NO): NO